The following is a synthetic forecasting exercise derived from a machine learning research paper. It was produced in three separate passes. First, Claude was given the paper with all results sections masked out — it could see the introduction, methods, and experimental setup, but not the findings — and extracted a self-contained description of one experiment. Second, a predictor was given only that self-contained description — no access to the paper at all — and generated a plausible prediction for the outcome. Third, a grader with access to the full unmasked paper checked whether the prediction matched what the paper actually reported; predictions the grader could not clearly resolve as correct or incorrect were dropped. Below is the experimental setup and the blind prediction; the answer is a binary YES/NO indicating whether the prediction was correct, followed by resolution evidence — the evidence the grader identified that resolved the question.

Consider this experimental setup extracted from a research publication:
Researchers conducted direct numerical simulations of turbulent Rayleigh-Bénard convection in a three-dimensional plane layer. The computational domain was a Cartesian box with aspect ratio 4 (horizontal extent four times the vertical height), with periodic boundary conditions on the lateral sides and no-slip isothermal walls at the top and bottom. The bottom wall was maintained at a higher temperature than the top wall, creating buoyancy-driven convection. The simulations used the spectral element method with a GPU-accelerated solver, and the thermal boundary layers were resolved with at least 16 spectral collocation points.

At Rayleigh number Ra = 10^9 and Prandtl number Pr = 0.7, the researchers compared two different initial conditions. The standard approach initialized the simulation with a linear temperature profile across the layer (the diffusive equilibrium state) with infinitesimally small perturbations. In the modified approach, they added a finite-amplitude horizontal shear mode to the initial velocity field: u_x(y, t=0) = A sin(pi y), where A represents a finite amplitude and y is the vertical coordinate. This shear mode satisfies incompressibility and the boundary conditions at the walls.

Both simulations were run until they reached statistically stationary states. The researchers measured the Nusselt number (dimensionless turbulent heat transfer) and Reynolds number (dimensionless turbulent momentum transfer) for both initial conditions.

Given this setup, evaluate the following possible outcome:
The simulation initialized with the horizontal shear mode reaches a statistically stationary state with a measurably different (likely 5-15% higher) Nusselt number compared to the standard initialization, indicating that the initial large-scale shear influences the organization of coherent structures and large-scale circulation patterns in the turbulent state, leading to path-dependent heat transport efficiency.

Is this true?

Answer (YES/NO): NO